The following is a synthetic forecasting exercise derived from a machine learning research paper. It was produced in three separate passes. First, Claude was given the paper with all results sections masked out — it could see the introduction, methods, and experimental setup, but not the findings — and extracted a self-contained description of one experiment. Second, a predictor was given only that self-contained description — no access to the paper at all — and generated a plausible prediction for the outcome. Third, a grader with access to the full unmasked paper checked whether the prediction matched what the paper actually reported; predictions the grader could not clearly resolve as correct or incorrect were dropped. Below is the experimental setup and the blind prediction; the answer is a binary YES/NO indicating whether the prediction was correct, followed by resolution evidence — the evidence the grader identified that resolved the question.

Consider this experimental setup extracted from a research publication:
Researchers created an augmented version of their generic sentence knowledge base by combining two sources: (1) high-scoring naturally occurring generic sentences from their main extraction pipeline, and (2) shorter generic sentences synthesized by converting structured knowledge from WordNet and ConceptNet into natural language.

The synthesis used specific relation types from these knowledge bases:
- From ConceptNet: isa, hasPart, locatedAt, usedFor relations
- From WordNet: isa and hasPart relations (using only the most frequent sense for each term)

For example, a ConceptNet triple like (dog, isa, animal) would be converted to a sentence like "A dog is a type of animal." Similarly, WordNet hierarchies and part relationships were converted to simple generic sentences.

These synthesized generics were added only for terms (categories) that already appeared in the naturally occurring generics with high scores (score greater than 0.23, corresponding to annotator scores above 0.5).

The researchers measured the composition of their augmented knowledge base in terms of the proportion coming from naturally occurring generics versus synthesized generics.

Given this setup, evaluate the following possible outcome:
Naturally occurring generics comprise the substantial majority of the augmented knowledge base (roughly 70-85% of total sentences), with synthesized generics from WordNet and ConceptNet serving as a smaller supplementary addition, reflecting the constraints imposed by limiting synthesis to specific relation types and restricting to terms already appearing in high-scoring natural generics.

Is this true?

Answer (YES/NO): YES